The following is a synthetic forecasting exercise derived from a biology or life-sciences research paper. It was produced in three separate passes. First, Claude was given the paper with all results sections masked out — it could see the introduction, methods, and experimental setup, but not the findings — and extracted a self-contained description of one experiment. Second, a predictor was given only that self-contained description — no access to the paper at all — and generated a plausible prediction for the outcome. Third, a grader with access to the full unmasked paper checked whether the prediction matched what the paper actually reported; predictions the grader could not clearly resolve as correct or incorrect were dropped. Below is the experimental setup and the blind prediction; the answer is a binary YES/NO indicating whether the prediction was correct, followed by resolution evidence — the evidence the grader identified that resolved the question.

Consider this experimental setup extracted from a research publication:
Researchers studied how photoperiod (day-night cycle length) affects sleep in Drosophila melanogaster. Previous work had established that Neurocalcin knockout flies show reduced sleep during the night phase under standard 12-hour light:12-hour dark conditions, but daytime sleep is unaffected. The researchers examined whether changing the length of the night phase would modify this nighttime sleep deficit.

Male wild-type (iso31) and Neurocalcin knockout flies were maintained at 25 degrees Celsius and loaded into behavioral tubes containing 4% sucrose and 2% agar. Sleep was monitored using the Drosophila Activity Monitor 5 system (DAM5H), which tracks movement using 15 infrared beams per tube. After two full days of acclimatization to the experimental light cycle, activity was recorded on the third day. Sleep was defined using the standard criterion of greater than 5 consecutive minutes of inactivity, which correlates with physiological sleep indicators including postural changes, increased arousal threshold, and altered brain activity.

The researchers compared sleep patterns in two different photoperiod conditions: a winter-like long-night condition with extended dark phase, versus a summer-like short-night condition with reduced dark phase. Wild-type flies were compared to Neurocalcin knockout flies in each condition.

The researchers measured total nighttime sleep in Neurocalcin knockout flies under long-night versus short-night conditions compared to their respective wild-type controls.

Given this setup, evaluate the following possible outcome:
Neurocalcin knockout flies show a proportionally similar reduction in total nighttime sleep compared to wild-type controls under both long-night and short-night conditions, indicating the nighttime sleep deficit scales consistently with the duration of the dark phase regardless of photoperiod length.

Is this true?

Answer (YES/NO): NO